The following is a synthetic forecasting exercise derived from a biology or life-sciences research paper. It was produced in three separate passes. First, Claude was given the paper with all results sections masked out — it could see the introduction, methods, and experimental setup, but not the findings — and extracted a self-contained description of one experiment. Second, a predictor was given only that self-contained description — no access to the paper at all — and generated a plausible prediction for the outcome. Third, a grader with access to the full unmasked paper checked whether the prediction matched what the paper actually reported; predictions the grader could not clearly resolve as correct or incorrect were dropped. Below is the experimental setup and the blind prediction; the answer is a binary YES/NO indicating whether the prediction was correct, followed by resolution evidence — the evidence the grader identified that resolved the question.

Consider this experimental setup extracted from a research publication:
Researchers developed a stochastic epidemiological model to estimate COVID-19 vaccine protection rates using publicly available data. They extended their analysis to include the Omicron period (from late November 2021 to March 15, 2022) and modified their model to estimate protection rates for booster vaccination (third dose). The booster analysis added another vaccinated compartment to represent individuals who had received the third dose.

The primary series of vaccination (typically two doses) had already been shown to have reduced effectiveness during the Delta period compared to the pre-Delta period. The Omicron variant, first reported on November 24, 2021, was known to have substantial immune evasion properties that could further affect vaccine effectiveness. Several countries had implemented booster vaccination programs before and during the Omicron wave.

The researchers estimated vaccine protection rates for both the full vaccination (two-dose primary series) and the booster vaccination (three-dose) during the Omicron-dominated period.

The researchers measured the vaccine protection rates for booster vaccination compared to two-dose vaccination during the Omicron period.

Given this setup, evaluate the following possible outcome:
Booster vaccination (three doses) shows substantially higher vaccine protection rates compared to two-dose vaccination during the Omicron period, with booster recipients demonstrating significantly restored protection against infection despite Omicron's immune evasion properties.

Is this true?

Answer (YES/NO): YES